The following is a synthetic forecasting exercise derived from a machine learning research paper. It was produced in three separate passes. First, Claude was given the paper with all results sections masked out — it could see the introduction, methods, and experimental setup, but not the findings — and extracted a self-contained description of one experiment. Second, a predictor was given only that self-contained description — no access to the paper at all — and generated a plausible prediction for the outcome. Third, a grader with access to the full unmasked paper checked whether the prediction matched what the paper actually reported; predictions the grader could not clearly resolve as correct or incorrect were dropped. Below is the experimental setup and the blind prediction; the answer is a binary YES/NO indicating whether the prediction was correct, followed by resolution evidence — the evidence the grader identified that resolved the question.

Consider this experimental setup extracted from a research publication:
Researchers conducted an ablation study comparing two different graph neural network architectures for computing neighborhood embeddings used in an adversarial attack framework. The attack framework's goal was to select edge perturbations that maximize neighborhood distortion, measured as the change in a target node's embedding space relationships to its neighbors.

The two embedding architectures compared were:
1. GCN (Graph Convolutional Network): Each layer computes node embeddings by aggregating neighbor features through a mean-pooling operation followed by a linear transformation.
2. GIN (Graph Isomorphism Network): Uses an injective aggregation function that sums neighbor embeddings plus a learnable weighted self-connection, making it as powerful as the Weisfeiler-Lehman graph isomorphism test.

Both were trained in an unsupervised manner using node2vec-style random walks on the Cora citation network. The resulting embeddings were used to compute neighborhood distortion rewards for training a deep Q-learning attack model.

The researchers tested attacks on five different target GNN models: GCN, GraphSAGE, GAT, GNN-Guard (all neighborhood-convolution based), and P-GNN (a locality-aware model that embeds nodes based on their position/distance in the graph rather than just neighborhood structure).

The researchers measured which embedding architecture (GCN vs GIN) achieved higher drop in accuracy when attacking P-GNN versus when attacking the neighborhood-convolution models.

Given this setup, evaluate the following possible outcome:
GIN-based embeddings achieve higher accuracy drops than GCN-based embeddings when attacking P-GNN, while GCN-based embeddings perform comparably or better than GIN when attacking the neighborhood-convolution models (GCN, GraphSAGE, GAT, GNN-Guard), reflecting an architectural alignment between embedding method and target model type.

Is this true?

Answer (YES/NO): YES